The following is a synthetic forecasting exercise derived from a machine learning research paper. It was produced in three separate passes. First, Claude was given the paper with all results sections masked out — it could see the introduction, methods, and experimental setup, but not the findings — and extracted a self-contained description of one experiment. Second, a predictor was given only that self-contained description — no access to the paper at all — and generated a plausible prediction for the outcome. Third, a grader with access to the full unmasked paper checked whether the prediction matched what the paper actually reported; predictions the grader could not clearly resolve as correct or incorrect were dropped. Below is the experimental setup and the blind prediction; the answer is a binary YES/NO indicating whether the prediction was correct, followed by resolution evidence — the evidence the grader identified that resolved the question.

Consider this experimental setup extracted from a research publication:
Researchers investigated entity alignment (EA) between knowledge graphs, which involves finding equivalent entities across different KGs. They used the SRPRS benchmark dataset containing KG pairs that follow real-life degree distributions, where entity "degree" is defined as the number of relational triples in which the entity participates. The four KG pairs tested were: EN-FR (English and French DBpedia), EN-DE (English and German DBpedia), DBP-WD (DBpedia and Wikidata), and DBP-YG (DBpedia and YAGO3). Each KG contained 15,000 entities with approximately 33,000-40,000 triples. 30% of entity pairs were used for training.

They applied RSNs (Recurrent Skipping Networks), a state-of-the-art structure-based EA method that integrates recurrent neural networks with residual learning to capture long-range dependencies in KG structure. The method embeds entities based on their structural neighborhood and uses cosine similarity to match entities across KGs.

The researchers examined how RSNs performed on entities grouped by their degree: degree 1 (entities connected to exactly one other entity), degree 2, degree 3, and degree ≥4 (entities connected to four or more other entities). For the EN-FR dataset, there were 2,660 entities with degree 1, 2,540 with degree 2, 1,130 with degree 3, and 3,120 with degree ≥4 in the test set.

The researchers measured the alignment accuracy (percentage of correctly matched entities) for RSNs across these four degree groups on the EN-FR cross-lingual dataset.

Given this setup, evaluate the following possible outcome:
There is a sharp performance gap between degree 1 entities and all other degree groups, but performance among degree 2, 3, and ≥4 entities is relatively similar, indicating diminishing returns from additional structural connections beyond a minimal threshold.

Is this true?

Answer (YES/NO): NO